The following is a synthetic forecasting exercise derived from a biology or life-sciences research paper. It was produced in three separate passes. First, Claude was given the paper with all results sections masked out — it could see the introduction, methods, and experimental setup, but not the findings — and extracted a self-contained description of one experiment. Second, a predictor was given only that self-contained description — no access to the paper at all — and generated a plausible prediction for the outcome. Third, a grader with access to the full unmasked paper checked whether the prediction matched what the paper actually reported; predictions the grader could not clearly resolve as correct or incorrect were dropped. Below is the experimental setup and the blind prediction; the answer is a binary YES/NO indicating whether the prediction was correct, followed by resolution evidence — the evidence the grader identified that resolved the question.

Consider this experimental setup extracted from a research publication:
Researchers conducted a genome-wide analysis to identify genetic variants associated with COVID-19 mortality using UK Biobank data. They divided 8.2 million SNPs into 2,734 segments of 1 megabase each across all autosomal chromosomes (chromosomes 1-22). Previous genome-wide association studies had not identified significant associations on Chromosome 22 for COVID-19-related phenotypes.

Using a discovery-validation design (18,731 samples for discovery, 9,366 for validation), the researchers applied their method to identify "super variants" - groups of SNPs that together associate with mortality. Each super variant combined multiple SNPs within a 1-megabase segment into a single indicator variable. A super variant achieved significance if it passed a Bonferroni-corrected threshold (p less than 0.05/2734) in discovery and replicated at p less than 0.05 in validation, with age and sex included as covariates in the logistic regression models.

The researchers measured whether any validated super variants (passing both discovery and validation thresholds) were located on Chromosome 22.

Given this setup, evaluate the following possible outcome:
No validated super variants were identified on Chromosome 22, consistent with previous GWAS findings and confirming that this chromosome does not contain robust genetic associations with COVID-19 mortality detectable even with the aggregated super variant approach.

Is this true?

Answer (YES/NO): YES